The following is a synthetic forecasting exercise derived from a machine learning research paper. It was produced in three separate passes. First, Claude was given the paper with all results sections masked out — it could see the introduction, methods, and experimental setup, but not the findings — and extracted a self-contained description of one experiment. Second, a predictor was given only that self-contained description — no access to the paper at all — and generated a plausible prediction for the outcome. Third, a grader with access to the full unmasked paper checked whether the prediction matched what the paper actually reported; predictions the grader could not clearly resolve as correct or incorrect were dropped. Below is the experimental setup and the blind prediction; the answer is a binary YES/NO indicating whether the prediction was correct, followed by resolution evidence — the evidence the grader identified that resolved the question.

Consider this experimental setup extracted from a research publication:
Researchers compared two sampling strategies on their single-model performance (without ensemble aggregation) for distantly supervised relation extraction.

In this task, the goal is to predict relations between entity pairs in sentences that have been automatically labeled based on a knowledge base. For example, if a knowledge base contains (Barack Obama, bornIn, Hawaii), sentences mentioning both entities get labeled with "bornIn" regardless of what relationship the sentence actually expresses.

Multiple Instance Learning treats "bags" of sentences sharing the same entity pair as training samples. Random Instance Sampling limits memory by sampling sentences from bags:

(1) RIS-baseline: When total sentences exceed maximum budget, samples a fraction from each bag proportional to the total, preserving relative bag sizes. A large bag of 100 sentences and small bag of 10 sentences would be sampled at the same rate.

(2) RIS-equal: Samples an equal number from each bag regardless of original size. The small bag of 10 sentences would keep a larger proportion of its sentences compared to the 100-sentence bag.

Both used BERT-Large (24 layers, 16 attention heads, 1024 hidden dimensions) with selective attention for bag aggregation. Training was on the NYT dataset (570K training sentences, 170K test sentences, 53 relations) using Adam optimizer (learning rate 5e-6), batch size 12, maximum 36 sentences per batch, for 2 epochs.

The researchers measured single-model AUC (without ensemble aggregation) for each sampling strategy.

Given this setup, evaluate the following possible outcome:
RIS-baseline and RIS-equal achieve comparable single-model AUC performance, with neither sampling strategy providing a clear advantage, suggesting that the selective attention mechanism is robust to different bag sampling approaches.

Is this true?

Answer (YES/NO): NO